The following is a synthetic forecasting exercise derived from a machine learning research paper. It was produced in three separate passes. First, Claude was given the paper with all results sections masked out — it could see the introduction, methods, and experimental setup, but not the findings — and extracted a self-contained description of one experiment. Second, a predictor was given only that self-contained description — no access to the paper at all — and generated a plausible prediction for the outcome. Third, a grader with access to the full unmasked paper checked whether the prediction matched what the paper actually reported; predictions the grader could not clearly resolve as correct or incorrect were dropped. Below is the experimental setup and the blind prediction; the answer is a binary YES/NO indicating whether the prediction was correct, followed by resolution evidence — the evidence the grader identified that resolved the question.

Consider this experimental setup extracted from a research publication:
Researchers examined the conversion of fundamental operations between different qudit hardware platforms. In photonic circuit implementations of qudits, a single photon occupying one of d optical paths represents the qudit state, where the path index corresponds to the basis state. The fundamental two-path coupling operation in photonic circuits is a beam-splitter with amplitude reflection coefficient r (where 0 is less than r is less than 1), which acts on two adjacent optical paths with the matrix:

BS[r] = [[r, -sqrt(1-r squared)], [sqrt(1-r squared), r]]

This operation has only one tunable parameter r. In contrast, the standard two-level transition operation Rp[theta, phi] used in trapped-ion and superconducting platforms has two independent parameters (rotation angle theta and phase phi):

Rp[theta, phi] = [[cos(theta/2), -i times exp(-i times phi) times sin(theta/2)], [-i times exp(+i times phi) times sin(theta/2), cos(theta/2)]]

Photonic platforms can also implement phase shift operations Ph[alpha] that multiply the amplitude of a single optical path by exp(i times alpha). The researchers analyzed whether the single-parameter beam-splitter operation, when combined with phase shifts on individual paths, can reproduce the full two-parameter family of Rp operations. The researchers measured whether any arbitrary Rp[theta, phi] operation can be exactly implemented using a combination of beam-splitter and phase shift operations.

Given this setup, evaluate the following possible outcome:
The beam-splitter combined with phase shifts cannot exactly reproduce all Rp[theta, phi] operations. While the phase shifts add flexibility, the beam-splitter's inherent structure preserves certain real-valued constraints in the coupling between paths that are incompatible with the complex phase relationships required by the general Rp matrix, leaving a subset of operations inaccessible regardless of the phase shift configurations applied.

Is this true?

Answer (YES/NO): NO